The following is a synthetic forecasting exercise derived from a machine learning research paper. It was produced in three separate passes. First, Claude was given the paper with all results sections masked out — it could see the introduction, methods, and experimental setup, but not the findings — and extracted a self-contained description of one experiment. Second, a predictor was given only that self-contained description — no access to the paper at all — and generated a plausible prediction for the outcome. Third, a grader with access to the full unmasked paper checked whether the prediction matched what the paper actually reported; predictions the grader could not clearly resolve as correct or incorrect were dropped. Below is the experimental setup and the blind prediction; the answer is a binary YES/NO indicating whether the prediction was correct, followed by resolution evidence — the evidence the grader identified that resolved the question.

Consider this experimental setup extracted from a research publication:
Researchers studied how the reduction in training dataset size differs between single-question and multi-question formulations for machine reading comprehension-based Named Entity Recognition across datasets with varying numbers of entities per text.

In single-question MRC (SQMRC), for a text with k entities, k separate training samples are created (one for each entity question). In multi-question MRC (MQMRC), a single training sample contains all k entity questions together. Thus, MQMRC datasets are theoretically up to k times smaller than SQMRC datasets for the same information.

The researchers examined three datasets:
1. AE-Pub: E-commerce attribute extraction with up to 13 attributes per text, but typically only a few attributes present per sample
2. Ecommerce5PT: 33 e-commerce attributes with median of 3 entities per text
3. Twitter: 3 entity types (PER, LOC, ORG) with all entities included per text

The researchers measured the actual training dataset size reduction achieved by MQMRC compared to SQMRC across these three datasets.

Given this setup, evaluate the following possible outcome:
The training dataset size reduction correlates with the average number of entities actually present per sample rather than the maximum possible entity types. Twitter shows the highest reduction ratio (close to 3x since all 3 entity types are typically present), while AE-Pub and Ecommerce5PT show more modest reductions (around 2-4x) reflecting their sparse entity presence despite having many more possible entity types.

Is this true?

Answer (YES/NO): NO